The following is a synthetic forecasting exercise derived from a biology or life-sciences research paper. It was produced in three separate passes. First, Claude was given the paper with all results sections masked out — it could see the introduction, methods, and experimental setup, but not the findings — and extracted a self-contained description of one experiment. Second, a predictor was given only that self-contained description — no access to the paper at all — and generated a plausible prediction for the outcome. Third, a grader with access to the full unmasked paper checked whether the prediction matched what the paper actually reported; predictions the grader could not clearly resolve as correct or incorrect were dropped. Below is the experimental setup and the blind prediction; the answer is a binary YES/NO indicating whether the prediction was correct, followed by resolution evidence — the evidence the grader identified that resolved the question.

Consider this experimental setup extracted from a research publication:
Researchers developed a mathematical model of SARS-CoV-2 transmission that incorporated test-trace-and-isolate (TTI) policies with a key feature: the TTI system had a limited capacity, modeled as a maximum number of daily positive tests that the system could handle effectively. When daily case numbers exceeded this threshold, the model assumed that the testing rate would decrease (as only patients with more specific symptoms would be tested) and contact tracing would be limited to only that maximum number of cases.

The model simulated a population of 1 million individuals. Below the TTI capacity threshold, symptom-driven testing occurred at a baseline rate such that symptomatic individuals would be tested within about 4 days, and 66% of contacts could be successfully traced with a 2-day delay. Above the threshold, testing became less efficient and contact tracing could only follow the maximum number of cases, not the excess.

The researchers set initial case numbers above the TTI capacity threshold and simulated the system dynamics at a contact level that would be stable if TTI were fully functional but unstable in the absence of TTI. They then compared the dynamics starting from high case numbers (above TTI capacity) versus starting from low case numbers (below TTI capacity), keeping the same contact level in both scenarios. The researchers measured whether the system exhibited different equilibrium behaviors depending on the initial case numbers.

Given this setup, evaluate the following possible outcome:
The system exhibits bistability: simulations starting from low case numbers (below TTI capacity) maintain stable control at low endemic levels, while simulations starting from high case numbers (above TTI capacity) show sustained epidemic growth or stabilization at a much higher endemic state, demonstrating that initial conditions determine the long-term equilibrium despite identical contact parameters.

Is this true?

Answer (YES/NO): YES